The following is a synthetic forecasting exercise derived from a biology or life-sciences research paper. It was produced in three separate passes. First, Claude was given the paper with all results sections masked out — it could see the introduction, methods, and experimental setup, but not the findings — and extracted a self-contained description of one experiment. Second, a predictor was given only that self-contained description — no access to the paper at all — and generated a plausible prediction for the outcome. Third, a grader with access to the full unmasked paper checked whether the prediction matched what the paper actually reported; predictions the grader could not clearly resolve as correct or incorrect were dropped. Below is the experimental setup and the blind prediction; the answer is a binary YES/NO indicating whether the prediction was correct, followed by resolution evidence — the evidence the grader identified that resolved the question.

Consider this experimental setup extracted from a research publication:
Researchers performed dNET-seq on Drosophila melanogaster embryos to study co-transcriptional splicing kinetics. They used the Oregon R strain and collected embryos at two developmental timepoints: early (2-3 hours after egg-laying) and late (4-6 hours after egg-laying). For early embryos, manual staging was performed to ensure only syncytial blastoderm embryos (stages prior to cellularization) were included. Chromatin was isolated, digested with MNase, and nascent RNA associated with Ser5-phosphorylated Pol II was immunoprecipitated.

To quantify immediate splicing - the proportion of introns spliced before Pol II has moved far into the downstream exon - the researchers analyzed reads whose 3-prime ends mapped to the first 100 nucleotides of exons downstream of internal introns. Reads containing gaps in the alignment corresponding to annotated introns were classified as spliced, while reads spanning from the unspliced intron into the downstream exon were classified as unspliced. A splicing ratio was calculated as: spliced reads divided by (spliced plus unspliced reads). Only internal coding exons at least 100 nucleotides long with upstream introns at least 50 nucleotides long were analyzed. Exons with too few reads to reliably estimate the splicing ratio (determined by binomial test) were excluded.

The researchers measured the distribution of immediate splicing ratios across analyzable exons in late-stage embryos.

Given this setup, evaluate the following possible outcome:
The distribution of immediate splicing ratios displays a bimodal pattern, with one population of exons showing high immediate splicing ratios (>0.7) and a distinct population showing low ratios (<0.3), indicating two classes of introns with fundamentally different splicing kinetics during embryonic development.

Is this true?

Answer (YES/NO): YES